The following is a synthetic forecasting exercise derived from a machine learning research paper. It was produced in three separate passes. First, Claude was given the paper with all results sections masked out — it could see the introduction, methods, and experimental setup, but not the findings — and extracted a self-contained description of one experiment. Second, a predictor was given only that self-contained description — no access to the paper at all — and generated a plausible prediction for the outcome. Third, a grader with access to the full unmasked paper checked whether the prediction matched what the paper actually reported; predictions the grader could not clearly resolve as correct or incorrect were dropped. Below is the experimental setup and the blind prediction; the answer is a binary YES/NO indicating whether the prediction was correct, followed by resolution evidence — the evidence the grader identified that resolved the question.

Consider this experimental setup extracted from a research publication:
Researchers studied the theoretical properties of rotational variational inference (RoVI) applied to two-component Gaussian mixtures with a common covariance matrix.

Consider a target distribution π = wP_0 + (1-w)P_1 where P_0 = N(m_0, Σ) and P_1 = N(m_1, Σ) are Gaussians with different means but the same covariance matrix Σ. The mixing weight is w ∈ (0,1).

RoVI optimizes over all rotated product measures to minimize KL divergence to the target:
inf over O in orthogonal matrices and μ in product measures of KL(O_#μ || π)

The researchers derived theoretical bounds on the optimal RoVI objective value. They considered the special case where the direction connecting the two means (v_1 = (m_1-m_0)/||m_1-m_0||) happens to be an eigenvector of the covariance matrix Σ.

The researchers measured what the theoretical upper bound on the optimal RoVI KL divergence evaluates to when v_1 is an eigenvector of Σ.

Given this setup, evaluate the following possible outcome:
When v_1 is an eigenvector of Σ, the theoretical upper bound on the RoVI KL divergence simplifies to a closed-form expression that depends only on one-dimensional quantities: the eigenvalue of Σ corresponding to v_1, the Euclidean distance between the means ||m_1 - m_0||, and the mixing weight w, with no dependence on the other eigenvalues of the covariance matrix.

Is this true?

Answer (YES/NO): NO